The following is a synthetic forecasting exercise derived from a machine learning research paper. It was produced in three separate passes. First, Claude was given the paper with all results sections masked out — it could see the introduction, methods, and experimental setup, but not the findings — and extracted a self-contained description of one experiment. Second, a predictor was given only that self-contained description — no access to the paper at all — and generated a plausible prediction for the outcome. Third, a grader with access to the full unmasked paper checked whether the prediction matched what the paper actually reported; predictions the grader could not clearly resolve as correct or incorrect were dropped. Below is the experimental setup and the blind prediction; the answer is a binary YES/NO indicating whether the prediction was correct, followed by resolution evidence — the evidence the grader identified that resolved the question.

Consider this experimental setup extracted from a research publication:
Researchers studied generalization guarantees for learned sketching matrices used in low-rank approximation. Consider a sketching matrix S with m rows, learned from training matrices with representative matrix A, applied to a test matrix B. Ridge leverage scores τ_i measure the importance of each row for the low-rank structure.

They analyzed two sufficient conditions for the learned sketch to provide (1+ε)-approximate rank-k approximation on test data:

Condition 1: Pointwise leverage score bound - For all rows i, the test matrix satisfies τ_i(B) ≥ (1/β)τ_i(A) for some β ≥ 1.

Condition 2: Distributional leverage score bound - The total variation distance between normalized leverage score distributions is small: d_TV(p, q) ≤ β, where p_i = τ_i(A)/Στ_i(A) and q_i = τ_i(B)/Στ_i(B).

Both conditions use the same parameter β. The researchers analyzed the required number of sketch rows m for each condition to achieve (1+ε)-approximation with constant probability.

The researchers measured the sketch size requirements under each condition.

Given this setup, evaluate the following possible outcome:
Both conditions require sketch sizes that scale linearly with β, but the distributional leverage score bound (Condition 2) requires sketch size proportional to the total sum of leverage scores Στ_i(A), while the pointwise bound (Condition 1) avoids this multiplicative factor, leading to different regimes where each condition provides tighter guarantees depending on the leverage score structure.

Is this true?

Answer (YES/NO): NO